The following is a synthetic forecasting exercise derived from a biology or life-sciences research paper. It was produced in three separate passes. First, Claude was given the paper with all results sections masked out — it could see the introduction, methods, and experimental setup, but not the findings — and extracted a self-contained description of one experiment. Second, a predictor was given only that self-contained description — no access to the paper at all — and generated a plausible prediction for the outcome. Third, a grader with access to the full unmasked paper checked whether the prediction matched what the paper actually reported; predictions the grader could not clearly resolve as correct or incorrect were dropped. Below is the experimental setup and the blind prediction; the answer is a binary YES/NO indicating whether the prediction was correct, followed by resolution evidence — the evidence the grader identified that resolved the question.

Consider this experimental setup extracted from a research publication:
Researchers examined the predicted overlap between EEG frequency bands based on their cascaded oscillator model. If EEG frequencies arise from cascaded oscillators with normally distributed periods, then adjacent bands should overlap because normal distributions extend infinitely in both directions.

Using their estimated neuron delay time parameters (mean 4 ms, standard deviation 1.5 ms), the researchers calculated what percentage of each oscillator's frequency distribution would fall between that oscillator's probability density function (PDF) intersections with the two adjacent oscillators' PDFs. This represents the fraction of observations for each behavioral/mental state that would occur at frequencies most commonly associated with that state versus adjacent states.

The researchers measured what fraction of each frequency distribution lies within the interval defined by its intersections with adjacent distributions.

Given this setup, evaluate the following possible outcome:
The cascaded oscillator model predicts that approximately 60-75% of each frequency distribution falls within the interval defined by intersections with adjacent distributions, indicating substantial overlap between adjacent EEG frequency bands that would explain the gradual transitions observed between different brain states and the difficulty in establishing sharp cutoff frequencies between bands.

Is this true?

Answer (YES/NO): NO